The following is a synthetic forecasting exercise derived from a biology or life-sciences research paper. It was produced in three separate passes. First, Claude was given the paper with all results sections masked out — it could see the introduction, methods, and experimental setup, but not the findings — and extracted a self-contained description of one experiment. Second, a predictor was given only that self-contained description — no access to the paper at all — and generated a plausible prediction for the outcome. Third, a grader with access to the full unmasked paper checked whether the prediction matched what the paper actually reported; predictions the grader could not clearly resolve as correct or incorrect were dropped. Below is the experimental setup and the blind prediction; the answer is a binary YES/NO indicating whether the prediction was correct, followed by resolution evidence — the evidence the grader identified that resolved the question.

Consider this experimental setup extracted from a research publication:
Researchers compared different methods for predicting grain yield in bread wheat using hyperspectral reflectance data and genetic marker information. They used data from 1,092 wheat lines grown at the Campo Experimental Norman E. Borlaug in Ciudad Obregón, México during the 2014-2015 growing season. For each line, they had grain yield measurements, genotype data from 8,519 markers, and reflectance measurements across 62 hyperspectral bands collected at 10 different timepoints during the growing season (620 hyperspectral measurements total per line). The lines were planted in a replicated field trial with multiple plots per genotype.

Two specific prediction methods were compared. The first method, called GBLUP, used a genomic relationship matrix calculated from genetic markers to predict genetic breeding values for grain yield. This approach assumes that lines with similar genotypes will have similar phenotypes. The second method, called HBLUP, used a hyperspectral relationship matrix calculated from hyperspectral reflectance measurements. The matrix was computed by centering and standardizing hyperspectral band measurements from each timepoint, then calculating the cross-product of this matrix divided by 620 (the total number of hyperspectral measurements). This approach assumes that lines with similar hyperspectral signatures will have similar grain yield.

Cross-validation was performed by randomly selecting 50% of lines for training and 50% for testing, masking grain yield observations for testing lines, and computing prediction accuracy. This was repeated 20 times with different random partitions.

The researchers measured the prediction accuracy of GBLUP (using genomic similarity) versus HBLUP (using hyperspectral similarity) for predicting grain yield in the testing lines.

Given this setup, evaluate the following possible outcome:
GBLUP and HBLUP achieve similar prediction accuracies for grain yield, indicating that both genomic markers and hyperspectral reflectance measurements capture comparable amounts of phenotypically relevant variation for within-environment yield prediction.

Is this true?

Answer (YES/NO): NO